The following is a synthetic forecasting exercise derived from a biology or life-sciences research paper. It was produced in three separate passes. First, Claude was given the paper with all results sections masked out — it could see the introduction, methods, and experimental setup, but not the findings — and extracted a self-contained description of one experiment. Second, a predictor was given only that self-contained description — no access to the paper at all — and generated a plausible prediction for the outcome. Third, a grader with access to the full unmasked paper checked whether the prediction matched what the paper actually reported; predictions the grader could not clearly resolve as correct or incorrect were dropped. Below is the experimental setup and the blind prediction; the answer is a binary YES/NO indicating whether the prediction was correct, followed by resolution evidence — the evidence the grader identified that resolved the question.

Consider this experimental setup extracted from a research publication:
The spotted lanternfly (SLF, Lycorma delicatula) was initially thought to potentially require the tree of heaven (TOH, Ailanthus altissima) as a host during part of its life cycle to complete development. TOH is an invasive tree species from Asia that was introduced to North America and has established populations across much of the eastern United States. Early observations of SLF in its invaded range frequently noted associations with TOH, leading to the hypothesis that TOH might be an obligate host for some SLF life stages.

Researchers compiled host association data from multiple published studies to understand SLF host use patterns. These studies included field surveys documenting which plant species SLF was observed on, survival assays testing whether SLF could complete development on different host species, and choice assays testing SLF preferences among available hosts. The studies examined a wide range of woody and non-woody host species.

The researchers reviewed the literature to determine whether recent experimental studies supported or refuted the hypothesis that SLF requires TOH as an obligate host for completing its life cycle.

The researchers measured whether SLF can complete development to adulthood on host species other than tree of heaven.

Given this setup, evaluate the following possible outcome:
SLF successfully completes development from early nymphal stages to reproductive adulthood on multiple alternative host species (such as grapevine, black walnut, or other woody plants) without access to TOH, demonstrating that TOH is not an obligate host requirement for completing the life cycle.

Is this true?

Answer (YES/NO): YES